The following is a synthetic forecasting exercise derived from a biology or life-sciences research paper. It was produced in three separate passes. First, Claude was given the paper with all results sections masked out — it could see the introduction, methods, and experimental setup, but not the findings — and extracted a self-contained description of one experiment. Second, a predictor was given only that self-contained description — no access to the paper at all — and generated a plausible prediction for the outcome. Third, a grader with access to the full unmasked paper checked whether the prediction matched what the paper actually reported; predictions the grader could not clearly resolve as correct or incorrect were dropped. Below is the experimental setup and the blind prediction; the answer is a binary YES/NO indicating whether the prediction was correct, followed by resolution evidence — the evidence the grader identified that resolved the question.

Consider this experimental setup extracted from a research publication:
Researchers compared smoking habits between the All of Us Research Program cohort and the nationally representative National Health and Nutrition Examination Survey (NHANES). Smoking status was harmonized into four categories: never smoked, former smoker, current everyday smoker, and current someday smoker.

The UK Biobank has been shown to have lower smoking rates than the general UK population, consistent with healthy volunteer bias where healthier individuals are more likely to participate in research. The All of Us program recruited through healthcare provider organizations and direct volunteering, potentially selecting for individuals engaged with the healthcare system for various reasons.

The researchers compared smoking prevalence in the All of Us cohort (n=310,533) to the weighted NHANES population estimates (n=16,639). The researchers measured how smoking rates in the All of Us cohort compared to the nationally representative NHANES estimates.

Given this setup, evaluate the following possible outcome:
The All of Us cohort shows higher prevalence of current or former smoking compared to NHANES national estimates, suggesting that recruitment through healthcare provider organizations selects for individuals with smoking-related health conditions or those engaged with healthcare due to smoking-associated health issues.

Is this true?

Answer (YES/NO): NO